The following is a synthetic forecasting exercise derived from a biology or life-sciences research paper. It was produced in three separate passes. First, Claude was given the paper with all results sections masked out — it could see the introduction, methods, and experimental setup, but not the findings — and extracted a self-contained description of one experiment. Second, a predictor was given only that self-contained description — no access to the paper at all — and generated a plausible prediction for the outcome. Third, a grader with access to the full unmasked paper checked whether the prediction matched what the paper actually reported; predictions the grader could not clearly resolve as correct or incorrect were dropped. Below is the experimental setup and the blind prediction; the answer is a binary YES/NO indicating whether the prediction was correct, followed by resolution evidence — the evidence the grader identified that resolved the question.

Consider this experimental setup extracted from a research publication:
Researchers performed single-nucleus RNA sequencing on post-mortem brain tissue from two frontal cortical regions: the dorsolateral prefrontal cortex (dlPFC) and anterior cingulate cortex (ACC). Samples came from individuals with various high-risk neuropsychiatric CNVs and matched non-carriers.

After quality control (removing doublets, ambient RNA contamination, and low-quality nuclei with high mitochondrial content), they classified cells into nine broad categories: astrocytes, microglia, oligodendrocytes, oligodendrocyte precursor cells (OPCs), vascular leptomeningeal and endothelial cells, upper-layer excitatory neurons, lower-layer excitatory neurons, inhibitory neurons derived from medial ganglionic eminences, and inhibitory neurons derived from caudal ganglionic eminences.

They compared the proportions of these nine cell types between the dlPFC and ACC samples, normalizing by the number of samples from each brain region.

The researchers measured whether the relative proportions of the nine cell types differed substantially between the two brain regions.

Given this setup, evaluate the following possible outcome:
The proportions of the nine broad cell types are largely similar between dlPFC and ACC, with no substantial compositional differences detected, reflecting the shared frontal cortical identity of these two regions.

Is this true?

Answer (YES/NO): YES